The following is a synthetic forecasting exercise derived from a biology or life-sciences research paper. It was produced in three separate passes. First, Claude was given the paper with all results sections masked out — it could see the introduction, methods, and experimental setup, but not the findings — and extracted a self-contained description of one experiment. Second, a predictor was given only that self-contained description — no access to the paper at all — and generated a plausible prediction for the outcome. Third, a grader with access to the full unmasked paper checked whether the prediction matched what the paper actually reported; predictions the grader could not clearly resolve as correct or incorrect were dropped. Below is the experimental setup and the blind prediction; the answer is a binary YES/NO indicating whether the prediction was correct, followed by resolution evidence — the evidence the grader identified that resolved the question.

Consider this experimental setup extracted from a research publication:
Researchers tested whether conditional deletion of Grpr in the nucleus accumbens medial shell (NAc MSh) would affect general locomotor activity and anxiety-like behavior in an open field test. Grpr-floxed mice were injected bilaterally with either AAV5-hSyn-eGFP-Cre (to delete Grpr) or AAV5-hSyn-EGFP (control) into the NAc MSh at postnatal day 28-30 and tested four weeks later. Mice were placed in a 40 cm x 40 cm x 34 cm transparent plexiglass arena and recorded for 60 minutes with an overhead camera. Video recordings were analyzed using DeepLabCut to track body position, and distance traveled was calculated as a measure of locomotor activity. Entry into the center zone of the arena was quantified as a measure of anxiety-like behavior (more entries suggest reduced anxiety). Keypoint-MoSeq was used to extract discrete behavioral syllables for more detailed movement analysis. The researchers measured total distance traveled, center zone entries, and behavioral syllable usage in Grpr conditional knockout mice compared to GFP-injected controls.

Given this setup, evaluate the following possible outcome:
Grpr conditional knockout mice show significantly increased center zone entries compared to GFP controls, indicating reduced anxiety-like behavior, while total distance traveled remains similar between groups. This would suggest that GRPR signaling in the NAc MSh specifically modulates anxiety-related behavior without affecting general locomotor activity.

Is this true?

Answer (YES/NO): NO